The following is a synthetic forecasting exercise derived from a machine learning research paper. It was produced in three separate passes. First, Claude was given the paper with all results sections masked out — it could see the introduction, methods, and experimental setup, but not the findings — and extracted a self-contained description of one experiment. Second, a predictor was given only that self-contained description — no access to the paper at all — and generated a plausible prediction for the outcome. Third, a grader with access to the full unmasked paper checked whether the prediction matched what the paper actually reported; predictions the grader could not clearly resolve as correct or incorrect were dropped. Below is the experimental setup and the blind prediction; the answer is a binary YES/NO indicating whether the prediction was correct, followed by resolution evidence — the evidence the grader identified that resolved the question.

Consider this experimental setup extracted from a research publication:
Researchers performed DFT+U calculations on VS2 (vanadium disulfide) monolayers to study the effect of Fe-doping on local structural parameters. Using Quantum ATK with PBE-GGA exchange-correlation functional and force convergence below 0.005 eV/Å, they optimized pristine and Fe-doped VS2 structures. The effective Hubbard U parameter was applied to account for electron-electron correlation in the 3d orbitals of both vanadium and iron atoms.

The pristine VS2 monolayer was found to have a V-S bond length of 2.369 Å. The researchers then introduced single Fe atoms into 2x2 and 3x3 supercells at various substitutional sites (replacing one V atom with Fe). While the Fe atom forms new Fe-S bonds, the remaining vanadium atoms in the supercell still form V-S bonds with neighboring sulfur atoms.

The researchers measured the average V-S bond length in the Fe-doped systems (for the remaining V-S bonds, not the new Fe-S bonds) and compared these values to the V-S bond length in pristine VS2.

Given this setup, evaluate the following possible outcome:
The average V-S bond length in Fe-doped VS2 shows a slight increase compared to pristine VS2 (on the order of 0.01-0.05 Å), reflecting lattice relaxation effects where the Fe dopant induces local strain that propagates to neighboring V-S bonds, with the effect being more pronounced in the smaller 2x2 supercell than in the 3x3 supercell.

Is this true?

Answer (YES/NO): NO